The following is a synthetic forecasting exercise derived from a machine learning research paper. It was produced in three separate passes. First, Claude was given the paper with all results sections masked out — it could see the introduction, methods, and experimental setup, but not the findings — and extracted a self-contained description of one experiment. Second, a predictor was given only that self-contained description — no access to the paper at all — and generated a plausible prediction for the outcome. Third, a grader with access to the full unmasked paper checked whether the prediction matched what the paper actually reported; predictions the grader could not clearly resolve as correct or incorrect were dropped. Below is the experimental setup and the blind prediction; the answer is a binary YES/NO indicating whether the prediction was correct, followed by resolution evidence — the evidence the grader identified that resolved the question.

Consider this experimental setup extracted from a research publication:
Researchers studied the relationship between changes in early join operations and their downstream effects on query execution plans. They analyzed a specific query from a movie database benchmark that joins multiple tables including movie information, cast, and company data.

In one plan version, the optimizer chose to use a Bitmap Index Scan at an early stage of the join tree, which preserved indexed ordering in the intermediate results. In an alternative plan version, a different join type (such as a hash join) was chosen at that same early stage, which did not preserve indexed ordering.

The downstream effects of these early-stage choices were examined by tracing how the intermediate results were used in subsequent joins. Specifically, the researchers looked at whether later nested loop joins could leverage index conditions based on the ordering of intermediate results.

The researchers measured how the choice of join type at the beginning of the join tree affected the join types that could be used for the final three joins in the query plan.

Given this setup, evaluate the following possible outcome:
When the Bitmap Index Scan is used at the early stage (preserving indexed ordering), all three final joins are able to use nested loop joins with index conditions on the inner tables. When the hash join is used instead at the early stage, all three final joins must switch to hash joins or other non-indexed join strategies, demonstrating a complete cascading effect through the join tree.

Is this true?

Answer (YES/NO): NO